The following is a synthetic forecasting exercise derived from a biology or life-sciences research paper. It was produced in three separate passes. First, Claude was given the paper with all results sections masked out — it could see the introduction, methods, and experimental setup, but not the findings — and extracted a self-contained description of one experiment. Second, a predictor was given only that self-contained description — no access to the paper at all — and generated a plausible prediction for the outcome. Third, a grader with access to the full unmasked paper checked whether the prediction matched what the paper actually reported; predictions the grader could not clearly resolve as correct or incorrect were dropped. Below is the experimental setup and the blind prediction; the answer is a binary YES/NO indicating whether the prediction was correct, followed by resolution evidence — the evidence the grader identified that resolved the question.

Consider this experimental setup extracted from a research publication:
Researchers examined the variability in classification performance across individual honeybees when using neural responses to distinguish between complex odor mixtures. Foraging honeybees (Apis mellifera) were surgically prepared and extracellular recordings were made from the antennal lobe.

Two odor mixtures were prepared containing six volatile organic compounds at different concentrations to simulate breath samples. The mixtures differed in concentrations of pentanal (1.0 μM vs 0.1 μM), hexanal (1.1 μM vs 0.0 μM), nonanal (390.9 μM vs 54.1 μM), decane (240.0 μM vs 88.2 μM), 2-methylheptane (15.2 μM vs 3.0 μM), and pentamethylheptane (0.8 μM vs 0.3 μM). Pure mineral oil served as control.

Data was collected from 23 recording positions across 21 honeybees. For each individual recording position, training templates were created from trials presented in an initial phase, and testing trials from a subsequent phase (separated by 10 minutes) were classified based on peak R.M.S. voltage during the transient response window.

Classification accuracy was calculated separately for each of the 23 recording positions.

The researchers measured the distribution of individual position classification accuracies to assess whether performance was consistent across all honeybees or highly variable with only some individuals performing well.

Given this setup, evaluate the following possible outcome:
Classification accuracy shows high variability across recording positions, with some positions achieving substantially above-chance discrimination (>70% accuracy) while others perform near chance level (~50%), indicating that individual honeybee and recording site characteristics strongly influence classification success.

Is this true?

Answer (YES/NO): YES